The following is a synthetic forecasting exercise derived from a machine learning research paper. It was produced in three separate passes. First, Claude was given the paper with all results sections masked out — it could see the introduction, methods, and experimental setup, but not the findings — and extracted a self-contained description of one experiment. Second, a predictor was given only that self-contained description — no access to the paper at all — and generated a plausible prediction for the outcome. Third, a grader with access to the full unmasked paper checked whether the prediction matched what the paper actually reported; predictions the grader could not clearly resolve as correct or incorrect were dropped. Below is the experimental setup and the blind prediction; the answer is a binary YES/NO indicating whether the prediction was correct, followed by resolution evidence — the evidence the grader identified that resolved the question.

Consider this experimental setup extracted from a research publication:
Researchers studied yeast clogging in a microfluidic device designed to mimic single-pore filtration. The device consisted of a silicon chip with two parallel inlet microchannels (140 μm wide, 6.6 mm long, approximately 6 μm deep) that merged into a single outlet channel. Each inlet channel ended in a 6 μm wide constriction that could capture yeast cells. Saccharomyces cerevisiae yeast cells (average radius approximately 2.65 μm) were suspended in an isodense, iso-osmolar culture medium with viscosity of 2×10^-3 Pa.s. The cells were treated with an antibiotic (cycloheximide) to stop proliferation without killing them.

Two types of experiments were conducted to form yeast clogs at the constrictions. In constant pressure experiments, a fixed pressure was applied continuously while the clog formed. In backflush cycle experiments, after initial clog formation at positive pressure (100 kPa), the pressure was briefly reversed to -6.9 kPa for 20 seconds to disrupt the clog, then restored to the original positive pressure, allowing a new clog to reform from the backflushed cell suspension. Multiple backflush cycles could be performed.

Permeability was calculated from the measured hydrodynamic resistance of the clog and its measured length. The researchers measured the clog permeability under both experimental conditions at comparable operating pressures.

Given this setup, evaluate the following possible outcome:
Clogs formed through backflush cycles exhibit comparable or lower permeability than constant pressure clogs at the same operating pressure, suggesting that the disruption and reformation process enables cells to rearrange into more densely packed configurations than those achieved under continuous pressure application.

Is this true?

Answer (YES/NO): NO